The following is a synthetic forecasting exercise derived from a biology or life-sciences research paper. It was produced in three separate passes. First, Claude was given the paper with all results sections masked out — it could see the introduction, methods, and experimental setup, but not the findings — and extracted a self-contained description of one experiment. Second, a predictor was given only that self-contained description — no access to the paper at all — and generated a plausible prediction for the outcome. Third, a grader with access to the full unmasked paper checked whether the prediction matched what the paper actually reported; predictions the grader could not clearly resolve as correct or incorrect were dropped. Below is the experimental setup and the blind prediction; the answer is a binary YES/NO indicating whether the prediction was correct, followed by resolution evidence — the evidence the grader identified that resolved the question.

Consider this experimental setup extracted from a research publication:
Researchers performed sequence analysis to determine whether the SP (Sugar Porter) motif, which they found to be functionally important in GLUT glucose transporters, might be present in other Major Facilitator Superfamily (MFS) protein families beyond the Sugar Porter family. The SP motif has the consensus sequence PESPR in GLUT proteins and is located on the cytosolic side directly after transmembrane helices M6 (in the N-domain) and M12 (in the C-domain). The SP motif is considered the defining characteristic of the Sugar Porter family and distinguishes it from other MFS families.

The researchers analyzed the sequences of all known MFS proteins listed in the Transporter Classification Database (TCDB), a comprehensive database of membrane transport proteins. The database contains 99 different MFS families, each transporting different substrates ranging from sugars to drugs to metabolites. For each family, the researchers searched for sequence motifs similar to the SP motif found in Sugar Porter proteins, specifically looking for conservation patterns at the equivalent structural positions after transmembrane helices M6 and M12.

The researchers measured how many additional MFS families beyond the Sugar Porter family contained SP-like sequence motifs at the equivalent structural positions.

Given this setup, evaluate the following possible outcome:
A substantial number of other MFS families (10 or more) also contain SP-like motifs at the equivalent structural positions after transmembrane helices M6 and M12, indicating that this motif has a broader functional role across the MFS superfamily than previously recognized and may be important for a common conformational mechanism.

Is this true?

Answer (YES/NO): NO